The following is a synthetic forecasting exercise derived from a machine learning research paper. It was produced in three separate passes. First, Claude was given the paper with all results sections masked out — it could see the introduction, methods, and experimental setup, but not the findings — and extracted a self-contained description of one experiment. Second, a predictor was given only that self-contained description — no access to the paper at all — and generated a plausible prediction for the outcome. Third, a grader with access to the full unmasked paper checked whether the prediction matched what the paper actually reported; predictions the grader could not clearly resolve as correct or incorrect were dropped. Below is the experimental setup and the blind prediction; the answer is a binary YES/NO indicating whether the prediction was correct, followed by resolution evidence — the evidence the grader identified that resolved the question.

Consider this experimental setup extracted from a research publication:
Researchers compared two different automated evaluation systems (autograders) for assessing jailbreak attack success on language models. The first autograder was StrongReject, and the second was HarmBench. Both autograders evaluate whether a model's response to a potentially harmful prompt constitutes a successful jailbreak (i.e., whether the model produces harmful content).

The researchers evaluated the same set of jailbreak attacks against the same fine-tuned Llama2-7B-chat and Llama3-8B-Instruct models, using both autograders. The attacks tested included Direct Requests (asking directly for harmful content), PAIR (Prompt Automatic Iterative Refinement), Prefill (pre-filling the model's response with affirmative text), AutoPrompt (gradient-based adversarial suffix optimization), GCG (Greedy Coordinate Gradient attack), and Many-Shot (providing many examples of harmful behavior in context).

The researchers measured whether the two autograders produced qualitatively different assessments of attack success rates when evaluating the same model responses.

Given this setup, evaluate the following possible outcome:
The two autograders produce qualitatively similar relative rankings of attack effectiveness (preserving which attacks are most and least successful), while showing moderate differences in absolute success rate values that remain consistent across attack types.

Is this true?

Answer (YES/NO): NO